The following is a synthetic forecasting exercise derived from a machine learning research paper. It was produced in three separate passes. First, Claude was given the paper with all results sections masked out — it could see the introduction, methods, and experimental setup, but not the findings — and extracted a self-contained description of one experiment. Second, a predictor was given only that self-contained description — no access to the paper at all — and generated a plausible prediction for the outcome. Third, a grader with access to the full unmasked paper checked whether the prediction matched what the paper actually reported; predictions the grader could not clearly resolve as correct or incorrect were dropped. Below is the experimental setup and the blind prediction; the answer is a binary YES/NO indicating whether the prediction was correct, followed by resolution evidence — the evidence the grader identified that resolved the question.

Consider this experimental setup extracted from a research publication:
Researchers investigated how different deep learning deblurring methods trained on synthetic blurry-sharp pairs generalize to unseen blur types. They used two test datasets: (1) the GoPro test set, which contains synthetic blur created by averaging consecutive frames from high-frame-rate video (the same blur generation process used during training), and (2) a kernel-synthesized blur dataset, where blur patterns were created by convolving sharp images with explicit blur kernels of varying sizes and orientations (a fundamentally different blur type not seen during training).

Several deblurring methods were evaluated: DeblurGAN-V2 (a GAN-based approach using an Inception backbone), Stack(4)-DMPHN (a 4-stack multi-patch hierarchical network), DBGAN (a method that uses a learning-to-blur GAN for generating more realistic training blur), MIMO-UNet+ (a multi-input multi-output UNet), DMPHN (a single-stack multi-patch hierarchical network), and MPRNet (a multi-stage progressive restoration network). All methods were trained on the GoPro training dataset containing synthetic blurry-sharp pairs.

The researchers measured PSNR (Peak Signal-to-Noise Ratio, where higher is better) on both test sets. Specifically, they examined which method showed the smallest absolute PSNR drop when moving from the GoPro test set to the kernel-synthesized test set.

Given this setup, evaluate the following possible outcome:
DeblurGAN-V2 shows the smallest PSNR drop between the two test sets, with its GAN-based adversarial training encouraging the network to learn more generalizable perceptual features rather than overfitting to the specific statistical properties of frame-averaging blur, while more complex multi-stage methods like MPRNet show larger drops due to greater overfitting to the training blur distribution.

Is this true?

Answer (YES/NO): NO